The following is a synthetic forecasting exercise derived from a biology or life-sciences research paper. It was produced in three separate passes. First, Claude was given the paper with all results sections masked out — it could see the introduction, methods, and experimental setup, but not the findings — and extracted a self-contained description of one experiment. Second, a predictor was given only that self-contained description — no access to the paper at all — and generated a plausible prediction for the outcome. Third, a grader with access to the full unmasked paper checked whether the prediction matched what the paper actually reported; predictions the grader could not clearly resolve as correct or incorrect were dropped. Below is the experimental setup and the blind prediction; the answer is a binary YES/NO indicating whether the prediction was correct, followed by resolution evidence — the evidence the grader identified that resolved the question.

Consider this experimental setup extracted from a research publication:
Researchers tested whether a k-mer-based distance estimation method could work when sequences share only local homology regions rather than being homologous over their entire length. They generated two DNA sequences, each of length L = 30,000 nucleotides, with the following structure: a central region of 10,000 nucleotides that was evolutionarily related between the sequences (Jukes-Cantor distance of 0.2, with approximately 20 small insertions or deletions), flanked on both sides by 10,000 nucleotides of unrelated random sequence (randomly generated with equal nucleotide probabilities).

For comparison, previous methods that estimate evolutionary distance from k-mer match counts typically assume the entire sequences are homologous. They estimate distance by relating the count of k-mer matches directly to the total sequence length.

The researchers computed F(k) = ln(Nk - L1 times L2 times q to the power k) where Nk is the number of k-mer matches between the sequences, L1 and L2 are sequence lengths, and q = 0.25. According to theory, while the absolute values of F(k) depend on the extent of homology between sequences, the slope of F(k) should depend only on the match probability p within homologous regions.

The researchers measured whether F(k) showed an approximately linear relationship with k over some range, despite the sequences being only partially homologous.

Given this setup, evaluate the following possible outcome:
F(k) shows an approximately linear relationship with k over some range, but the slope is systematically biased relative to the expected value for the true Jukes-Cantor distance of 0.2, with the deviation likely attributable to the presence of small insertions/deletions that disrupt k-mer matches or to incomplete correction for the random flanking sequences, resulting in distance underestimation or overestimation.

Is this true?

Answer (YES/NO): YES